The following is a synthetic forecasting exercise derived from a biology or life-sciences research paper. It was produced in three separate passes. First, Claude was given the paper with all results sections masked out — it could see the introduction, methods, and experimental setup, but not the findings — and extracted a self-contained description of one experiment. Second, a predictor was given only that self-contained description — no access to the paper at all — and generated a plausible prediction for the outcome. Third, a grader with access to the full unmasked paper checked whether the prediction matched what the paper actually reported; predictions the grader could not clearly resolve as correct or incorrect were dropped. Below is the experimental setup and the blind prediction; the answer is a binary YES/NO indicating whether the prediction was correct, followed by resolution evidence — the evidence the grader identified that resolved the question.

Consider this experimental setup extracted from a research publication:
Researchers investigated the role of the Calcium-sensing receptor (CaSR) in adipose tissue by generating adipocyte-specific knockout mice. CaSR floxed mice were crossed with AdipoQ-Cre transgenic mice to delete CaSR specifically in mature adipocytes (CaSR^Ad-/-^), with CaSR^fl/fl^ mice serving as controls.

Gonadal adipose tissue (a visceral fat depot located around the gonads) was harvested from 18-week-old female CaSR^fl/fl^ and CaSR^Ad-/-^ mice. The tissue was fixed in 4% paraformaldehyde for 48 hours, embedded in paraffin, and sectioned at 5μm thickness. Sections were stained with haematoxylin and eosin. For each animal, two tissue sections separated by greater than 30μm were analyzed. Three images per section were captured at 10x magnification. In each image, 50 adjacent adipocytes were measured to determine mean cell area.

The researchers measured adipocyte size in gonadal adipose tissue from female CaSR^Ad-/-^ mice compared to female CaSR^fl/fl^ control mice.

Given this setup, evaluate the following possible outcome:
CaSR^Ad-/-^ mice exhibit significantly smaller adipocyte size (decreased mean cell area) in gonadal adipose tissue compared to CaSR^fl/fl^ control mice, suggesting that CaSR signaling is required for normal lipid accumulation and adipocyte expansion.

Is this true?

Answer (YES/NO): YES